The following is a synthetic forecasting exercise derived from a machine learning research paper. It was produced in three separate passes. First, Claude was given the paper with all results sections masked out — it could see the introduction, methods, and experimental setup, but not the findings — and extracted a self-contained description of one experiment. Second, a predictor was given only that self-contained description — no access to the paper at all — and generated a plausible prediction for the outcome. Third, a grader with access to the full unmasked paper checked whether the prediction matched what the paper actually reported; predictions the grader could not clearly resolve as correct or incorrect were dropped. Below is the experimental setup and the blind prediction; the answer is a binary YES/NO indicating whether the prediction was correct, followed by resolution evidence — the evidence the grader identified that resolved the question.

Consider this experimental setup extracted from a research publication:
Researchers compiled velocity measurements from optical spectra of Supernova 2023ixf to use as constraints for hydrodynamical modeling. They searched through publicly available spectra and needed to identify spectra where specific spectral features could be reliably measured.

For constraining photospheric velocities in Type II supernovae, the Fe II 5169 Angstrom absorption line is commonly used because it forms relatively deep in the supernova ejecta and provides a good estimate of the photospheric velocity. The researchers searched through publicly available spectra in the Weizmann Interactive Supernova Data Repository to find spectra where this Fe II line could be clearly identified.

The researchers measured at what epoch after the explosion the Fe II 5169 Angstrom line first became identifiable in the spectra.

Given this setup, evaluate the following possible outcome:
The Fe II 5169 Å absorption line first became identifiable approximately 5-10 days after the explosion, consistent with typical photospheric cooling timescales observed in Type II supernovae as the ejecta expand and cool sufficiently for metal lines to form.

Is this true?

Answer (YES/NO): NO